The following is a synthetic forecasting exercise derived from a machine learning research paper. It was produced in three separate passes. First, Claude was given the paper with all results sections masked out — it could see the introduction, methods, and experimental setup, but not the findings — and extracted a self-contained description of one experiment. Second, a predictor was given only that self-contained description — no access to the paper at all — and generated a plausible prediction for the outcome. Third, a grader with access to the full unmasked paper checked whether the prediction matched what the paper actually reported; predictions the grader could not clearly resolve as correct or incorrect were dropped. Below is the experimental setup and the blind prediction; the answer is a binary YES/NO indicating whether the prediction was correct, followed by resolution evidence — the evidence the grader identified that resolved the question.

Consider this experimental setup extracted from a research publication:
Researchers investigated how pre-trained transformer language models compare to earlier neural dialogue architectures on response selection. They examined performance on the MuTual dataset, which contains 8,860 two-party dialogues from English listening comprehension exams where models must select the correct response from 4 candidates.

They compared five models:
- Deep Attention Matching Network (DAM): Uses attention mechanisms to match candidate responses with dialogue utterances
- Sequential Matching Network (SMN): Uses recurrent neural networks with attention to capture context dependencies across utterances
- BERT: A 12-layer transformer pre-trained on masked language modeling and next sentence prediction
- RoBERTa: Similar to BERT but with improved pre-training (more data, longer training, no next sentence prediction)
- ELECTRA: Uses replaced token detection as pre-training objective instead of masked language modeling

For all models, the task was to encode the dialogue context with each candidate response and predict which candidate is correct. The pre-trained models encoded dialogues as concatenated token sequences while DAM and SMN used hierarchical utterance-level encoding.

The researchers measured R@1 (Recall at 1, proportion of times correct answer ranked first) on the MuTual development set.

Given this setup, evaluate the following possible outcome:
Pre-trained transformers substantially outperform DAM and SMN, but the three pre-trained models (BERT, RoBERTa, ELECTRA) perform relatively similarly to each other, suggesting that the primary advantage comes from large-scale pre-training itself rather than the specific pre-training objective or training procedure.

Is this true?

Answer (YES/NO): NO